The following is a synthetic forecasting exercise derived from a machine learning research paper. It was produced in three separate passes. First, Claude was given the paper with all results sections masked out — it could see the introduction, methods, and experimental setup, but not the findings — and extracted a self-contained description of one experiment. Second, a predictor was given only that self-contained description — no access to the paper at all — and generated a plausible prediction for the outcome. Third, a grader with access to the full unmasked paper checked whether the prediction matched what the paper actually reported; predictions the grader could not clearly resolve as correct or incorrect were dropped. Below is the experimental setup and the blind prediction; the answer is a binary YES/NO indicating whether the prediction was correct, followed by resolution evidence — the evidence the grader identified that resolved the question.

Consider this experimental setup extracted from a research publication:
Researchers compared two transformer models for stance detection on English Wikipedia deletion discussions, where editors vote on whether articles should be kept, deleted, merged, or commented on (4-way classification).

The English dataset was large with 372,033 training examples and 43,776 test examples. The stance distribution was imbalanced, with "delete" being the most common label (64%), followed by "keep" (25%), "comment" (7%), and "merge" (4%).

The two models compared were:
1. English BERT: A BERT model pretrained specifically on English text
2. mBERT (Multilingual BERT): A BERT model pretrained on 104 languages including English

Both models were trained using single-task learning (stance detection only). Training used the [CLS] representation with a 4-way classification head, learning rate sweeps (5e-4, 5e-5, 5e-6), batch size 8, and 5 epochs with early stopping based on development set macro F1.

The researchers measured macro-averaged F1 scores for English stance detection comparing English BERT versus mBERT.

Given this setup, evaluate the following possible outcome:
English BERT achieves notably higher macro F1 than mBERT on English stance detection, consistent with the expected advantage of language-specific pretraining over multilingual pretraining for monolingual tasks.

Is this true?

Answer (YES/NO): NO